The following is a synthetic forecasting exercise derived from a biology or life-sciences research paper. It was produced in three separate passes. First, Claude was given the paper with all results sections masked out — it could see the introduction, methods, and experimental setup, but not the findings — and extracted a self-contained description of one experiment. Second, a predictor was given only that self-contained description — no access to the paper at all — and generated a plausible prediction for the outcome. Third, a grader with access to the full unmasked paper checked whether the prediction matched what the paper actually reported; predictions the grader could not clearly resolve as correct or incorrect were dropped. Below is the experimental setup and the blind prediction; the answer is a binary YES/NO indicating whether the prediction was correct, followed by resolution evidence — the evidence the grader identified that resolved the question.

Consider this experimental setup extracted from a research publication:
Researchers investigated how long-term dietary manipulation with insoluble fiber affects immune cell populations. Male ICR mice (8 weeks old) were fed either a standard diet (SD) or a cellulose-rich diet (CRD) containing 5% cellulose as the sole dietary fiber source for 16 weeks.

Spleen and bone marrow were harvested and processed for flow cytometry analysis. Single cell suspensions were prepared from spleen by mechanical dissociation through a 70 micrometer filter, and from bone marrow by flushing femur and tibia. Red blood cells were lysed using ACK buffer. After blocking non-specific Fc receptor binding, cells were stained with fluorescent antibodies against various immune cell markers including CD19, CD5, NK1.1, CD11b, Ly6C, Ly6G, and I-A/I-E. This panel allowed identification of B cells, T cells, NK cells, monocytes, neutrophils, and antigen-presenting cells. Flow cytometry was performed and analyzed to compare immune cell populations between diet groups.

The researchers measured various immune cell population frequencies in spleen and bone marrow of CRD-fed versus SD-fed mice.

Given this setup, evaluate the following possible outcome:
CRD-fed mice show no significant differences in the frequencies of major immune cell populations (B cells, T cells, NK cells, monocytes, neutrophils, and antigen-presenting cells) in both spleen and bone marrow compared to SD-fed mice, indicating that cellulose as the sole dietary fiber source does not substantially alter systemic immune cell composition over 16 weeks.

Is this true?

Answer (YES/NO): NO